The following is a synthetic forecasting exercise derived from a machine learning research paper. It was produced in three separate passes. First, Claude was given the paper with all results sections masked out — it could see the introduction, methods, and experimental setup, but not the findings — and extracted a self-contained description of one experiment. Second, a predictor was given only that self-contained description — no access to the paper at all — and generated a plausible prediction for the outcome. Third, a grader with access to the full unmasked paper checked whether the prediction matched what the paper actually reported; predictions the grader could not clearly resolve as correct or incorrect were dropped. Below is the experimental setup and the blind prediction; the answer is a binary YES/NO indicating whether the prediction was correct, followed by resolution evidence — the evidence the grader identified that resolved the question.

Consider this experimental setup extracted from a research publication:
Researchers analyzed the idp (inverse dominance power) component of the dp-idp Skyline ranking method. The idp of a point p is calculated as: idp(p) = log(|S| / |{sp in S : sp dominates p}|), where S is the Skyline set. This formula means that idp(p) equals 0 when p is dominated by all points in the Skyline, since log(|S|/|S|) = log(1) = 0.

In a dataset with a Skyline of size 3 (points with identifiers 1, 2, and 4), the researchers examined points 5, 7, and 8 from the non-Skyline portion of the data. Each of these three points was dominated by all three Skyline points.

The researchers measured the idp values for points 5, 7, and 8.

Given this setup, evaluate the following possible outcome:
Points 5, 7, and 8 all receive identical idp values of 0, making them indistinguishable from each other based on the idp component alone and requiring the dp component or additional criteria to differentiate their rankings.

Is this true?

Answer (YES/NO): NO